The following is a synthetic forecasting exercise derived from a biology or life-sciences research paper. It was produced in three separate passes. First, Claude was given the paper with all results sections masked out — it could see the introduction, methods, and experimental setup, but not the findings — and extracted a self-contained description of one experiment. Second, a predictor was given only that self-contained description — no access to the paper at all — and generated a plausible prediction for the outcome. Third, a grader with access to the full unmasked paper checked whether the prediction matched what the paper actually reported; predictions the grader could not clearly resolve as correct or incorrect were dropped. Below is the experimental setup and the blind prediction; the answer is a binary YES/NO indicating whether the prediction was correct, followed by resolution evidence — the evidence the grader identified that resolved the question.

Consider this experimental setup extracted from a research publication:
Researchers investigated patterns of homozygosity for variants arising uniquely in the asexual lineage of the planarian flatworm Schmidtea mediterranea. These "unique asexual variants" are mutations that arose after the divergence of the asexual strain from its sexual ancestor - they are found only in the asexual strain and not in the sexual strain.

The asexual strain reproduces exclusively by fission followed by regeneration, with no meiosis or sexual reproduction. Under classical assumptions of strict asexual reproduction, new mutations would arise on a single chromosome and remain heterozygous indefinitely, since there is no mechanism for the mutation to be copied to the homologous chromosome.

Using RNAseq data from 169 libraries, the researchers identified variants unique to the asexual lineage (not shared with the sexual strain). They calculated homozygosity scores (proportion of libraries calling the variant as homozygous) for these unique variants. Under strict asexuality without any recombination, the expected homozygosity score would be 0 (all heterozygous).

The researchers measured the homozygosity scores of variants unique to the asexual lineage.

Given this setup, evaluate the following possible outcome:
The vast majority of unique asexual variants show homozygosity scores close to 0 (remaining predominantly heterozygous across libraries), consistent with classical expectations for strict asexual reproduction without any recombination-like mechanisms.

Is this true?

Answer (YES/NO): NO